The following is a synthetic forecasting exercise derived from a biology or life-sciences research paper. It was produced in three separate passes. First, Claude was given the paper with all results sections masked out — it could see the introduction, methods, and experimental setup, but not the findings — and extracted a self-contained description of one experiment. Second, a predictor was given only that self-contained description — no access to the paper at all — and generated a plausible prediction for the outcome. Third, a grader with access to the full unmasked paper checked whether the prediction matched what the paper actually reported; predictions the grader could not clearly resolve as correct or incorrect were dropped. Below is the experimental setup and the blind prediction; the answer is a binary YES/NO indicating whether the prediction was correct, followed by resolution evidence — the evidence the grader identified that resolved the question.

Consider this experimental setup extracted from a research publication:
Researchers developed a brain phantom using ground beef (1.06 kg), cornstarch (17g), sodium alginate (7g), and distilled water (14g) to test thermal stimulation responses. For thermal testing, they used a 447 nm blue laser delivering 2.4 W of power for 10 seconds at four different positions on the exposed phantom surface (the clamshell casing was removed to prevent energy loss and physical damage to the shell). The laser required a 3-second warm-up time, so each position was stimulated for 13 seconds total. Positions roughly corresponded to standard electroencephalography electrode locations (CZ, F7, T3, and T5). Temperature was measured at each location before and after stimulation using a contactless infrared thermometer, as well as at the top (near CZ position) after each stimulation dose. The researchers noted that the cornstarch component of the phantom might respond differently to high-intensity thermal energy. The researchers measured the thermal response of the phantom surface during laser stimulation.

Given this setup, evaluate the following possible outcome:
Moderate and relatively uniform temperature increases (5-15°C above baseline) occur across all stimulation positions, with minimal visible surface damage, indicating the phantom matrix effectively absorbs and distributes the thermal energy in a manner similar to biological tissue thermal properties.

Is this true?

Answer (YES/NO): NO